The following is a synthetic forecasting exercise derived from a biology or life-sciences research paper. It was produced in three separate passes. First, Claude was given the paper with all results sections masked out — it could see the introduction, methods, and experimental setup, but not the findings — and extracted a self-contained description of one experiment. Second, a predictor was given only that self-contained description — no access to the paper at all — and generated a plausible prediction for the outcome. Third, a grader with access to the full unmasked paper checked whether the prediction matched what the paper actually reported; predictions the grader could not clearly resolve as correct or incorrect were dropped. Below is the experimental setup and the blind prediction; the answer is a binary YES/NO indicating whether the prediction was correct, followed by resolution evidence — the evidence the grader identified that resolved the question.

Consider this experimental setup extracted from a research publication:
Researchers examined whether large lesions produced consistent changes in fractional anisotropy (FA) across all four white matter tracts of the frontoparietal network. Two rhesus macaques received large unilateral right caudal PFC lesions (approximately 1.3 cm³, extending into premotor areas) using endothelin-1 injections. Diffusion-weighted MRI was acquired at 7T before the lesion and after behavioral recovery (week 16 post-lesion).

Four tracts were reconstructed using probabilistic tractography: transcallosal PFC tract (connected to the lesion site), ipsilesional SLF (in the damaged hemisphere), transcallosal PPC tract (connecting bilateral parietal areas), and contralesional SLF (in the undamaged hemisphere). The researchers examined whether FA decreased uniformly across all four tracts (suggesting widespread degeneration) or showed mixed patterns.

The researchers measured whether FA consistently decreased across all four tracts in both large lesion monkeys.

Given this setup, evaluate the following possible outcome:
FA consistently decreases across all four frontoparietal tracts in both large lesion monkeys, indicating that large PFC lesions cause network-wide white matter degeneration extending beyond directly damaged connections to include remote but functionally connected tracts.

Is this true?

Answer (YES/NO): NO